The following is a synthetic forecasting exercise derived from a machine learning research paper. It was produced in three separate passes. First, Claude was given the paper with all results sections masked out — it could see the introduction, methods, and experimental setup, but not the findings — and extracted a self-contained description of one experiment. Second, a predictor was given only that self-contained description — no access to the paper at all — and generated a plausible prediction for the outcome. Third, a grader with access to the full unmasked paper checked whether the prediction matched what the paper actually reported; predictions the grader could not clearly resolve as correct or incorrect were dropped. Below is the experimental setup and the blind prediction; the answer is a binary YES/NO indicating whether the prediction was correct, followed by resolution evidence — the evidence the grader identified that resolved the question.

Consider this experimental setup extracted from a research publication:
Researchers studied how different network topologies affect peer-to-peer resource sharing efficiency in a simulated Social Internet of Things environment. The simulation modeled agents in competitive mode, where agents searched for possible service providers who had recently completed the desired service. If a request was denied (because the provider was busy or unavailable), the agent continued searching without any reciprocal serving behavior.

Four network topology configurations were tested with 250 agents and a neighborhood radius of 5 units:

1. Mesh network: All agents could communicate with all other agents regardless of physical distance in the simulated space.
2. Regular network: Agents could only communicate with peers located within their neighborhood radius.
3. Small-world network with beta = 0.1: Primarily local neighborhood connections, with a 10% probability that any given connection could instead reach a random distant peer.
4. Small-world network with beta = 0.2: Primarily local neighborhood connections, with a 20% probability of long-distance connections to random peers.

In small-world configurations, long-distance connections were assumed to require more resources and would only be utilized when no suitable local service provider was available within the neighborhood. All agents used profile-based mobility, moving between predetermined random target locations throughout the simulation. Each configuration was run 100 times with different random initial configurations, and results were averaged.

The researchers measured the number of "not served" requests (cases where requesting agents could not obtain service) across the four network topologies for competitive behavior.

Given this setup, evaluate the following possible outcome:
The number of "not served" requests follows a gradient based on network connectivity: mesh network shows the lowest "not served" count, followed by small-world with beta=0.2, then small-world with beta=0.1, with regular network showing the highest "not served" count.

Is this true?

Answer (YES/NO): NO